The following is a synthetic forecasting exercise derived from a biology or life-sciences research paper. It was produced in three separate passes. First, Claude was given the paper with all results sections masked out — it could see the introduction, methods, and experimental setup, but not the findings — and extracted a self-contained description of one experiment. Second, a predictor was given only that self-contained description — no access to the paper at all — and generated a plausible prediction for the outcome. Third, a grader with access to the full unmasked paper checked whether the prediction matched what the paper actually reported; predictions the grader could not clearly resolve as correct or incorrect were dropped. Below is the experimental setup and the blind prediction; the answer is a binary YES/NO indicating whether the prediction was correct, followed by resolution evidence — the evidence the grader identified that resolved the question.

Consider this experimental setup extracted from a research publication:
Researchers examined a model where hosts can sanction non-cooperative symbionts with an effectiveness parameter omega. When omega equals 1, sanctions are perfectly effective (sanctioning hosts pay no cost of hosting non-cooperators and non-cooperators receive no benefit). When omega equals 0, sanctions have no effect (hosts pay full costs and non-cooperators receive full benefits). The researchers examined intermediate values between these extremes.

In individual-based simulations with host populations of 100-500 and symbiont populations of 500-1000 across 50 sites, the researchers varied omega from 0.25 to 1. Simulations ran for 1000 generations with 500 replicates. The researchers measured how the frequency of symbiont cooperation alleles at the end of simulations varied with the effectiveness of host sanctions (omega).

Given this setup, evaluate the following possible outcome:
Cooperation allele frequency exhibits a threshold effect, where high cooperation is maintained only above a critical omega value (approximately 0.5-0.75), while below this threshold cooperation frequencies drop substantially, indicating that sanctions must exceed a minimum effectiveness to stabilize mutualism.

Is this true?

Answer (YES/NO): NO